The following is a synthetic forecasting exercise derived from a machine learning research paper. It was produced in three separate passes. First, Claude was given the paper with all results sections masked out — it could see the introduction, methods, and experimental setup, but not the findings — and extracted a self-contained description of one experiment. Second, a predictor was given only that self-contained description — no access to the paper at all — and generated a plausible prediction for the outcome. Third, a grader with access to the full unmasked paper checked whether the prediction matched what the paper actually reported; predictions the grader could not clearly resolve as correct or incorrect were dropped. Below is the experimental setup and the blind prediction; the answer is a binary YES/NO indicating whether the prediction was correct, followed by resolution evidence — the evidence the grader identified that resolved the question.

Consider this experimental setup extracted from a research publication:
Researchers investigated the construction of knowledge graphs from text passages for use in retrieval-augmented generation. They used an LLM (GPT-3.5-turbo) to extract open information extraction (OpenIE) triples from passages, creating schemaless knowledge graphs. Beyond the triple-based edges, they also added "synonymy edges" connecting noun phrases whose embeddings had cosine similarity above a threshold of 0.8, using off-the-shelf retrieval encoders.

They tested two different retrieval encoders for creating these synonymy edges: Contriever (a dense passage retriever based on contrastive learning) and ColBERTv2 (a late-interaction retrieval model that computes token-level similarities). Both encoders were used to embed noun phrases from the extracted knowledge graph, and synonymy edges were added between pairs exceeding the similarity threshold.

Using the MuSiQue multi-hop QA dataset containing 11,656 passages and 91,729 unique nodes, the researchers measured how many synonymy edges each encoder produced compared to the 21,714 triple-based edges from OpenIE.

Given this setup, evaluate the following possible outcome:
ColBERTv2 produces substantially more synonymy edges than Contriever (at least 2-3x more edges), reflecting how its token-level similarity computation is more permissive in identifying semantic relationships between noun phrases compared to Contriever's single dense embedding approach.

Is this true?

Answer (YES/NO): NO